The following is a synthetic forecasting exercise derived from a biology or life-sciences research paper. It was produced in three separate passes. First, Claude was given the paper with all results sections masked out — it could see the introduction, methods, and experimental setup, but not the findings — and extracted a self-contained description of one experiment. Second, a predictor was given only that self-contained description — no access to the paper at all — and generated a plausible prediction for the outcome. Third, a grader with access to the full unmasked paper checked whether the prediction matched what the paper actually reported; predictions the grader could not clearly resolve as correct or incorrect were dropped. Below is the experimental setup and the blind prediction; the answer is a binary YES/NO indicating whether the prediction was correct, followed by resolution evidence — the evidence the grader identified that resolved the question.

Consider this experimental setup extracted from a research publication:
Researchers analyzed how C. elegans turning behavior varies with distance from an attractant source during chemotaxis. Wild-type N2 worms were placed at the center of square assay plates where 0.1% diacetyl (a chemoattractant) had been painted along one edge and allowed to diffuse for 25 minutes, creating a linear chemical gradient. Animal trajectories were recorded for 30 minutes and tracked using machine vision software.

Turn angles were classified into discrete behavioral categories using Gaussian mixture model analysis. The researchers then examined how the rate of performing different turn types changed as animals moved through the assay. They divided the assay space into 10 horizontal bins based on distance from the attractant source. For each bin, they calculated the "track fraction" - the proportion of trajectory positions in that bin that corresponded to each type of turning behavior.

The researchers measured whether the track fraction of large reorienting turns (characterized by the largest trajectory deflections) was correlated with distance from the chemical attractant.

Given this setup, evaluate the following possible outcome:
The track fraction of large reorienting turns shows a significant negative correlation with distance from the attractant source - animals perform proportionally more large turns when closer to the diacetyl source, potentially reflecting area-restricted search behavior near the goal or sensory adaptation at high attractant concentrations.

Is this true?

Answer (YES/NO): NO